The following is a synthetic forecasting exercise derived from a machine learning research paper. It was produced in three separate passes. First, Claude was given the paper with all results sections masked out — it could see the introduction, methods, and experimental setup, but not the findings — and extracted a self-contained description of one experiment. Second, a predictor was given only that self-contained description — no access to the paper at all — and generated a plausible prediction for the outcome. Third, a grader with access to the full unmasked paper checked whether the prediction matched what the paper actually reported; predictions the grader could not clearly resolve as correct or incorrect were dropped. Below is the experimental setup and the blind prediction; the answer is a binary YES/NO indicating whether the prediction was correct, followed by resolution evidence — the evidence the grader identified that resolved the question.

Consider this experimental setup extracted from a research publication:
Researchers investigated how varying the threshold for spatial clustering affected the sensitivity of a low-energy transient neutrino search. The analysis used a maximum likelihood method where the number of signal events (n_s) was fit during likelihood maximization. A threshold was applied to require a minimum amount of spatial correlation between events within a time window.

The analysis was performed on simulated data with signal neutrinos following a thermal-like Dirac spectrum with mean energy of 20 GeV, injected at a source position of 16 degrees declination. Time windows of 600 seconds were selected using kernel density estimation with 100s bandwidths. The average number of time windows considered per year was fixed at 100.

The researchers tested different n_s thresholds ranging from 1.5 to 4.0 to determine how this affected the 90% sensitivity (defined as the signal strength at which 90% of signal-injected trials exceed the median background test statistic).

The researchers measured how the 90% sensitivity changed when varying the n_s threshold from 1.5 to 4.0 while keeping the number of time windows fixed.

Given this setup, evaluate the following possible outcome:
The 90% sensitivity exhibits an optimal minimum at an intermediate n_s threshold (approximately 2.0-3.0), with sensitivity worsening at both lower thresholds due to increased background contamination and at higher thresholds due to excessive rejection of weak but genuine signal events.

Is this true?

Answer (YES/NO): NO